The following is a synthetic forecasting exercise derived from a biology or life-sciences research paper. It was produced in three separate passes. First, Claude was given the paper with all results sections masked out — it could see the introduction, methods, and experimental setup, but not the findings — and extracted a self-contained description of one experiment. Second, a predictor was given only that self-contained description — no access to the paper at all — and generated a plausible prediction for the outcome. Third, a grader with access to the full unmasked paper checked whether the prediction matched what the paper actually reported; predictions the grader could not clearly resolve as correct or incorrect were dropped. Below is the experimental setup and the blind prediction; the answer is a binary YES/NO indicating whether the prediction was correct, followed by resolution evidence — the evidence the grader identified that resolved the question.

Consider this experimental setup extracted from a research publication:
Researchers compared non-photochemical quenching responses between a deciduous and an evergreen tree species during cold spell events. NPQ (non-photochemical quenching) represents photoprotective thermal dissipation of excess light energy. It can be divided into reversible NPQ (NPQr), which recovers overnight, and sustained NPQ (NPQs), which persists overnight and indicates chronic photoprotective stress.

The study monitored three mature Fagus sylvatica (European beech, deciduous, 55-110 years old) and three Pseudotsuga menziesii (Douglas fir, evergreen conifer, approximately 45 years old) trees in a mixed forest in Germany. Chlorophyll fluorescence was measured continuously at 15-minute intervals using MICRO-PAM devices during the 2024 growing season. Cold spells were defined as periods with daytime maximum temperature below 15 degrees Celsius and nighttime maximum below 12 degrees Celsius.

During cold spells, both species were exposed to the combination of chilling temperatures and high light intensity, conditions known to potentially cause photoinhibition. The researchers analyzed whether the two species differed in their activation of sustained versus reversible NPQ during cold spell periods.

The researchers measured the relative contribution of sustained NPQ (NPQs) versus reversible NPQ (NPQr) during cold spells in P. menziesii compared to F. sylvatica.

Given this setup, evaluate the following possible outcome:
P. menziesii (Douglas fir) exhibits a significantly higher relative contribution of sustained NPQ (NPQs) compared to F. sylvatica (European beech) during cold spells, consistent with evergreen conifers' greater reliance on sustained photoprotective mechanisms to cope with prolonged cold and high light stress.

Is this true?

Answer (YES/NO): YES